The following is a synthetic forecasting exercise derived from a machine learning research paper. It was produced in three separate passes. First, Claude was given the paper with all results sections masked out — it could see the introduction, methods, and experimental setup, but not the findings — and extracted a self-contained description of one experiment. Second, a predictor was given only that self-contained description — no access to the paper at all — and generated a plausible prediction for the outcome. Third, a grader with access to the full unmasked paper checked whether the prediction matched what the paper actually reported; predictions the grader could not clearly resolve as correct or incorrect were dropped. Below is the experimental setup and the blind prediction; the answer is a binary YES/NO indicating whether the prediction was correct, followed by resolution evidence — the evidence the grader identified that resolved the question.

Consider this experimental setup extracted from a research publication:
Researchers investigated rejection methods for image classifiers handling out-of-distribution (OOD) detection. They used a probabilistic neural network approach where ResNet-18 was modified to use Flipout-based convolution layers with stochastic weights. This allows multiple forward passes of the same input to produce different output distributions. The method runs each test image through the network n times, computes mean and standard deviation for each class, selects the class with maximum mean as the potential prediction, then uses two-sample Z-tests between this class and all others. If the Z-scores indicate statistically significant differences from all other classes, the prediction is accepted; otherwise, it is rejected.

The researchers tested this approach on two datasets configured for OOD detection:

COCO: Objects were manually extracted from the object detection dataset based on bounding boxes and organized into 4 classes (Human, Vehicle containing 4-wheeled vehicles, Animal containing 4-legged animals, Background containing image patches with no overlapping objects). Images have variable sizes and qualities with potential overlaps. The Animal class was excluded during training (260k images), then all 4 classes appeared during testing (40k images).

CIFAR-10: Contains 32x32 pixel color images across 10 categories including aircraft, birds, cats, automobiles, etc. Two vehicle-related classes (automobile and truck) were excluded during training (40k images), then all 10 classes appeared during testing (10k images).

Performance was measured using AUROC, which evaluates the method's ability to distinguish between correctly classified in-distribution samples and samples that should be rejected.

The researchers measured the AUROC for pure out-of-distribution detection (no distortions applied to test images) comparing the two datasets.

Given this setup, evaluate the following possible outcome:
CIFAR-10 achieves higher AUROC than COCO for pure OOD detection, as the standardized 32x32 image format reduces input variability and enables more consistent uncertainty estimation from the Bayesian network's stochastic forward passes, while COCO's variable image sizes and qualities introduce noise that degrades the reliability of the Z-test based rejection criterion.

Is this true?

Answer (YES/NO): YES